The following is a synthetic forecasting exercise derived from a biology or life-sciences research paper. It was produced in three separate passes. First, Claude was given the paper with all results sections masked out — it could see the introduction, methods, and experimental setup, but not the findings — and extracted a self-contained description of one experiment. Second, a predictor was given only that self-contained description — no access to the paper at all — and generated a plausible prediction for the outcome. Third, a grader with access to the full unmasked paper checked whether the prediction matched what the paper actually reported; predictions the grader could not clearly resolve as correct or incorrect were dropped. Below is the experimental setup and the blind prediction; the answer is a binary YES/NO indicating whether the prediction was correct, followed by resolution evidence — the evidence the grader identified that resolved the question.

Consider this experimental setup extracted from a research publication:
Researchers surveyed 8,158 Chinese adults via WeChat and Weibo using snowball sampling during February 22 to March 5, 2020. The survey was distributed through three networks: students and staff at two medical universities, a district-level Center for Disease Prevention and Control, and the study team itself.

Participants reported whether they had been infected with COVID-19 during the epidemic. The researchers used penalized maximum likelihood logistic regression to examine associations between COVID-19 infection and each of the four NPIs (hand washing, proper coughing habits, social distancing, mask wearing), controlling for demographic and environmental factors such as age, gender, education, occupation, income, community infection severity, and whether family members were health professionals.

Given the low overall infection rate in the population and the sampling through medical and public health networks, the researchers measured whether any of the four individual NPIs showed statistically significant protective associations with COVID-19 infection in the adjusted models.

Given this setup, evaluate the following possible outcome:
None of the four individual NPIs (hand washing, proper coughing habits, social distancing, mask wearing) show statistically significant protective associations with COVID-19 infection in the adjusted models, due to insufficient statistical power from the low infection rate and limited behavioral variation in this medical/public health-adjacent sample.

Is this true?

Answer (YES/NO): NO